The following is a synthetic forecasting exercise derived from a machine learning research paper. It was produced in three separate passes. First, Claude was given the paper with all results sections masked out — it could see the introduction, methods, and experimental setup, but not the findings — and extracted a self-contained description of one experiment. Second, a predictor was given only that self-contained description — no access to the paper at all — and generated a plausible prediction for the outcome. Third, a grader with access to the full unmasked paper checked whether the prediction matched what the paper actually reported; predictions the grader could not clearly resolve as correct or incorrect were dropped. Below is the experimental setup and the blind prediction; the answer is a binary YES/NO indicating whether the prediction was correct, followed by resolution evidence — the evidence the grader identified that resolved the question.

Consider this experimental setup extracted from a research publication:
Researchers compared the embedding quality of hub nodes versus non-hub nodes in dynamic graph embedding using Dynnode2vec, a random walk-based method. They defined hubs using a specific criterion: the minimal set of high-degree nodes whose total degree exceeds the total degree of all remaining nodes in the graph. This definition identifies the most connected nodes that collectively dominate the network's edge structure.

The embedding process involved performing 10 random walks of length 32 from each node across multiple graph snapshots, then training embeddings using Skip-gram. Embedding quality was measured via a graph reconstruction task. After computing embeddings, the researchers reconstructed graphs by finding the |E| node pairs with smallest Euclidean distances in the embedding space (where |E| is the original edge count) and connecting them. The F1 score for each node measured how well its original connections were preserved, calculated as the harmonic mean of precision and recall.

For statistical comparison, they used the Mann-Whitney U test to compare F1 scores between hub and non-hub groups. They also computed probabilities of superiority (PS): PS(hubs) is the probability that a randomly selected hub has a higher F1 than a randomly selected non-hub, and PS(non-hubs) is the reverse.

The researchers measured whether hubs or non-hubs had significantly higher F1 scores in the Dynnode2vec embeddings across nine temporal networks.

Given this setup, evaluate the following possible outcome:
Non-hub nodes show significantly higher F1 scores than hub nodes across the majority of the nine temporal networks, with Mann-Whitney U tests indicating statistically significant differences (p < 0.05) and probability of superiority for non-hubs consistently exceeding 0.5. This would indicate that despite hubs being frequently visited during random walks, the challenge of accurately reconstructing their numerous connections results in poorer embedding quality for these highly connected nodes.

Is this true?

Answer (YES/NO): NO